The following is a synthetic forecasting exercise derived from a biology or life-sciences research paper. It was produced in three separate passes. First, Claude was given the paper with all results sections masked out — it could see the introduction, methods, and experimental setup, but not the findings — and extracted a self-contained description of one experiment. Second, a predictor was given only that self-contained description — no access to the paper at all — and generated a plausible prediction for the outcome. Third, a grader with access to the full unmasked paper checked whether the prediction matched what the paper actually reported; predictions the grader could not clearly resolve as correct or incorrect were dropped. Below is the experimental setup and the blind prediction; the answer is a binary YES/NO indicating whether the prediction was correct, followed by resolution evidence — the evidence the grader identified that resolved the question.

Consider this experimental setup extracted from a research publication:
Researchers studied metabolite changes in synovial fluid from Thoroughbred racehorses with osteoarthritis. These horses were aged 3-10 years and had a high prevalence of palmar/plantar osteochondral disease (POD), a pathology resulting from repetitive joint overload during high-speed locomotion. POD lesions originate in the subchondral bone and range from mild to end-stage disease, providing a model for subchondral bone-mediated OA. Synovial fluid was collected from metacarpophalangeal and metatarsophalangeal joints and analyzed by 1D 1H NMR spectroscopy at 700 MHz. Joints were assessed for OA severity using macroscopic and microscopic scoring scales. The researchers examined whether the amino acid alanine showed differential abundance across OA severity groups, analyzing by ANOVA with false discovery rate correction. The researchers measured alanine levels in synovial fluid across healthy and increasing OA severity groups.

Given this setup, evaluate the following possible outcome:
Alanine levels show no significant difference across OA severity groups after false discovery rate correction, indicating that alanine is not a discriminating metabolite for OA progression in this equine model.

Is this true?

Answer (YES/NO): NO